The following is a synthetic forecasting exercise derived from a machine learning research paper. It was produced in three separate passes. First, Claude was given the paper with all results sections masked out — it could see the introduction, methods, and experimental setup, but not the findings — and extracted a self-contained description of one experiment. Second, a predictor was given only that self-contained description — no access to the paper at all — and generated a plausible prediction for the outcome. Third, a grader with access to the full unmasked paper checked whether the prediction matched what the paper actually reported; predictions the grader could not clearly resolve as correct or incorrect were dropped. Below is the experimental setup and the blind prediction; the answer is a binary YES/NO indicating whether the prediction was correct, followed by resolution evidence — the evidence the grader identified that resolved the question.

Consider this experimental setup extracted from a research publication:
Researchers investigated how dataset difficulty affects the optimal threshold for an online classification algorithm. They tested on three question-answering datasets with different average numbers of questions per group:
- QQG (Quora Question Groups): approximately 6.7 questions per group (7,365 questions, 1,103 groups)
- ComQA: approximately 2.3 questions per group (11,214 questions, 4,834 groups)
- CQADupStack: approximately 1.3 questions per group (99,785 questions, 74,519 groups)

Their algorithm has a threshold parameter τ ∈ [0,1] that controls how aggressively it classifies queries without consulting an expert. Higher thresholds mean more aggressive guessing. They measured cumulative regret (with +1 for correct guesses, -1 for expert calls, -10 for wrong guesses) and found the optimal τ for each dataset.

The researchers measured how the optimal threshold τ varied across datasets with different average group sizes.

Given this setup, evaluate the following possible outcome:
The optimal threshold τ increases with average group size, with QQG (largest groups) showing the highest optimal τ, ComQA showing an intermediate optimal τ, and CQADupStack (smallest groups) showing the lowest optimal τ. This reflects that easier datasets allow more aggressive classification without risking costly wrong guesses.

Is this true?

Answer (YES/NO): YES